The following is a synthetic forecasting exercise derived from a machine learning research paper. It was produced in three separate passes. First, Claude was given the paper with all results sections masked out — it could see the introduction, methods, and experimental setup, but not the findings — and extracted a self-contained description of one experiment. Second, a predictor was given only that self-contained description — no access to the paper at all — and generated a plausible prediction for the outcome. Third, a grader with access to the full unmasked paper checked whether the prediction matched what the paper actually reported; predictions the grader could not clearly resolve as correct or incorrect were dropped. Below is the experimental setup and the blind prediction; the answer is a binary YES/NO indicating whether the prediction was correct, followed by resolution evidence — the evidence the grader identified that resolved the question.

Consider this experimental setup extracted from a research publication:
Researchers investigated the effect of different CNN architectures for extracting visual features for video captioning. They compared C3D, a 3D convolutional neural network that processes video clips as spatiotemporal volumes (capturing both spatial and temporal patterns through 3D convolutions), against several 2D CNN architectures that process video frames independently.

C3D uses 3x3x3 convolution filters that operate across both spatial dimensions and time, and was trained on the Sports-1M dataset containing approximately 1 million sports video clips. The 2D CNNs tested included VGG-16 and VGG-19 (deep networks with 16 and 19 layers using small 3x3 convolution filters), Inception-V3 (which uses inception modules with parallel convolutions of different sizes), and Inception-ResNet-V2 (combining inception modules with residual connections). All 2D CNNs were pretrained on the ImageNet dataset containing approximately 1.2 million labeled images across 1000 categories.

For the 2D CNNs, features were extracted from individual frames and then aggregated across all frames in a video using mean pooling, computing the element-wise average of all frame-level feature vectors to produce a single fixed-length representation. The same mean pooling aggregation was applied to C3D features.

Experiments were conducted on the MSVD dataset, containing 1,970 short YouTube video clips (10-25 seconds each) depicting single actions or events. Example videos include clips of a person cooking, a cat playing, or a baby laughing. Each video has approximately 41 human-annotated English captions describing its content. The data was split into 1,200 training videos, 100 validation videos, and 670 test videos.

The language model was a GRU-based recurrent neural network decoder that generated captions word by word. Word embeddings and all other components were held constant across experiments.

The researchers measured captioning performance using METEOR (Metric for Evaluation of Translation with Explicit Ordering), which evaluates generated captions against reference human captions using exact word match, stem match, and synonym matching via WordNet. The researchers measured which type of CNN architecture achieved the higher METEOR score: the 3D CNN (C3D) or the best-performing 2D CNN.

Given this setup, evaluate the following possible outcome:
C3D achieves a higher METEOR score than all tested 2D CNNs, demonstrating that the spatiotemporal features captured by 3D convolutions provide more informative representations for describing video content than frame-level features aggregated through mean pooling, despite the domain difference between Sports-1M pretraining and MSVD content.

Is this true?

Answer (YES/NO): NO